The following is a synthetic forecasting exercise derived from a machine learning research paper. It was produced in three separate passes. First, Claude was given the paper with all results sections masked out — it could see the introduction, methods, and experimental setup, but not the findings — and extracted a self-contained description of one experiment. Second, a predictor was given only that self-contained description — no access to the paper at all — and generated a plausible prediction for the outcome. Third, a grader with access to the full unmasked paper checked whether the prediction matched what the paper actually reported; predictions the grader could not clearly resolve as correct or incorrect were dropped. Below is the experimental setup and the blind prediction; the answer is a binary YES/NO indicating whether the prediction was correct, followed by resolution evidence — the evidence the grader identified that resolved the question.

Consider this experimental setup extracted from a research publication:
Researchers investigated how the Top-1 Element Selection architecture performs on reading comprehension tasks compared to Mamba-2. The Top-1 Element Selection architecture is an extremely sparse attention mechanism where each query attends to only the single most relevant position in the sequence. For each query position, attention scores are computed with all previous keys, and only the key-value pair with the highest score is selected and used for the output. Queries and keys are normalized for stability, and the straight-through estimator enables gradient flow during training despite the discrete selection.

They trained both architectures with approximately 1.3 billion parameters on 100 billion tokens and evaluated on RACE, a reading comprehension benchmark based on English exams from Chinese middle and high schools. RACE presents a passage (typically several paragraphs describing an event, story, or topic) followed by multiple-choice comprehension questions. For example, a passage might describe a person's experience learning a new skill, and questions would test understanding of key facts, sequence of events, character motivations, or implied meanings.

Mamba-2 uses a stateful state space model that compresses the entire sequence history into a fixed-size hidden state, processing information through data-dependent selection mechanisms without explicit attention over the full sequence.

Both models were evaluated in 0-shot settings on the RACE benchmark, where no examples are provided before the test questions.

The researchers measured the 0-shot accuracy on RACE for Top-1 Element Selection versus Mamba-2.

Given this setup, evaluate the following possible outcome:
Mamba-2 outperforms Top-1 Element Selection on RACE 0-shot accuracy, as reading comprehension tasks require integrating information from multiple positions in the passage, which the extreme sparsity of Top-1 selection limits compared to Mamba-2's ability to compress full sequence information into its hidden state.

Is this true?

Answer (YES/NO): YES